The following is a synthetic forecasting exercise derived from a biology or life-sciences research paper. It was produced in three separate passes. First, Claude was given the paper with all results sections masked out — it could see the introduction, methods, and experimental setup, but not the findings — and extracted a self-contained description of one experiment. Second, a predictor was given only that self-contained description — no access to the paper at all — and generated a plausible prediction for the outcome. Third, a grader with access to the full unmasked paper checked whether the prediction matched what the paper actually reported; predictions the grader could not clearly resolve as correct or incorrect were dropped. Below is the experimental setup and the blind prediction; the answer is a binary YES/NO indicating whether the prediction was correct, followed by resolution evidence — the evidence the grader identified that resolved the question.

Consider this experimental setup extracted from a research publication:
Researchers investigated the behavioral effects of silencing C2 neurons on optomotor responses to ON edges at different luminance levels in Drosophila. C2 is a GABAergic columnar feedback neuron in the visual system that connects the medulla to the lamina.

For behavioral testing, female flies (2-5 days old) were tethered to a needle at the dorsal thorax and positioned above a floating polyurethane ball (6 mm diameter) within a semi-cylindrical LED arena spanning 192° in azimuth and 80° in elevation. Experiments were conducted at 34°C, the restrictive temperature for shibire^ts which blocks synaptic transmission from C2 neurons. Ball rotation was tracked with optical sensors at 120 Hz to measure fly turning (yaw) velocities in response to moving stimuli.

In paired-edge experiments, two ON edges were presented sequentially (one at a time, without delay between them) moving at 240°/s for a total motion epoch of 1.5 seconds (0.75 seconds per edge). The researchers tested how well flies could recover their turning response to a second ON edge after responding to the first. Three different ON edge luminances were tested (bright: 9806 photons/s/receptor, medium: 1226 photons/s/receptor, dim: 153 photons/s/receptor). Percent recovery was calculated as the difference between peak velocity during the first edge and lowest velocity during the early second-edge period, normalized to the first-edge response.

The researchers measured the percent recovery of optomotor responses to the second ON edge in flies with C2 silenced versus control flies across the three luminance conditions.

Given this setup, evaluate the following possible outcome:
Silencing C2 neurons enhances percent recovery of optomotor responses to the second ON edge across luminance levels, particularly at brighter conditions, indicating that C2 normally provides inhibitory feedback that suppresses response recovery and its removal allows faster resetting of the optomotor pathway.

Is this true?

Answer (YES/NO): NO